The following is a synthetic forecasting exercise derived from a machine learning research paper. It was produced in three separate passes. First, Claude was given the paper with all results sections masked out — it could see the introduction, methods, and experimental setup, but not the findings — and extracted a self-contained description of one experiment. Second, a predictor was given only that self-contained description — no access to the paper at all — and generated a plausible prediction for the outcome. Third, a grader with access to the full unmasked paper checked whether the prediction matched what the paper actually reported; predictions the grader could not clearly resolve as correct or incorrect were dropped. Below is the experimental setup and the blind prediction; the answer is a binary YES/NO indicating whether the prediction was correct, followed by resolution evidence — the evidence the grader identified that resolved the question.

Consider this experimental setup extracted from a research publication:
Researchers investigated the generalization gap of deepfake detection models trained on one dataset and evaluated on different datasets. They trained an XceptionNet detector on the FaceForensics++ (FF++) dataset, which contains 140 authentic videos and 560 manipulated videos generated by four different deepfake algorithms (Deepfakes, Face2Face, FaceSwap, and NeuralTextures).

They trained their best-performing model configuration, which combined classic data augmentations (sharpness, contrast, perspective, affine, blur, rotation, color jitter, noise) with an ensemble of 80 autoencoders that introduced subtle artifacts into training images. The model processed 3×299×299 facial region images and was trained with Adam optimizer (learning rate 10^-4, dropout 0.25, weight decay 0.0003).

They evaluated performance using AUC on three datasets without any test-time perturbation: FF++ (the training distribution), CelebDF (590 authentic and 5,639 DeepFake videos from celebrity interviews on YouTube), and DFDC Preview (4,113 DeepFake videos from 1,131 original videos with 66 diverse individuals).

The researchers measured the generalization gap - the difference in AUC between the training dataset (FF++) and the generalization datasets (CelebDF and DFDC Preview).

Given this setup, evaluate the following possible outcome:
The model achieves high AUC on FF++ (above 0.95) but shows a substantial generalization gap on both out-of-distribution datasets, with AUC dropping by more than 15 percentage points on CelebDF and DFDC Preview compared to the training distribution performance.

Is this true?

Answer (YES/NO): YES